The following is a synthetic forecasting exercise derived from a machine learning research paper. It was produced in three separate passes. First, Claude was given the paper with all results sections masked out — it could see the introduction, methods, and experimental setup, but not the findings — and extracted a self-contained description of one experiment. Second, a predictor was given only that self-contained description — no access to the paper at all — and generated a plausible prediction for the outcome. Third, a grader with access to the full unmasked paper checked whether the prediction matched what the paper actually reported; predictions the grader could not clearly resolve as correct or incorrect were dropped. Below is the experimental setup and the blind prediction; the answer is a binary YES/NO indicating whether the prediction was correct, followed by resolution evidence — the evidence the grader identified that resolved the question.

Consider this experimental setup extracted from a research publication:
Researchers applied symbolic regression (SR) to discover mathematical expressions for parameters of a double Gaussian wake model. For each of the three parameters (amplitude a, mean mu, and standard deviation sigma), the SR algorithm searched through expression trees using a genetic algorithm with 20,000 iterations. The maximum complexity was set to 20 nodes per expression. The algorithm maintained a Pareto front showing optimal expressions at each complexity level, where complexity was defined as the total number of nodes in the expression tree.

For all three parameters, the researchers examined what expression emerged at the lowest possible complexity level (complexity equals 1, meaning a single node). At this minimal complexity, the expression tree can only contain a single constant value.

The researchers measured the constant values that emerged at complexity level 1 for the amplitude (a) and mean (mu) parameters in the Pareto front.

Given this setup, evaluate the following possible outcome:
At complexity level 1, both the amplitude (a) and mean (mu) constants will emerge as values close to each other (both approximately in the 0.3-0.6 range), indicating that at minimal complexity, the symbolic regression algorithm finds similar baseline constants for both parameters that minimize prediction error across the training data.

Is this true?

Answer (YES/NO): NO